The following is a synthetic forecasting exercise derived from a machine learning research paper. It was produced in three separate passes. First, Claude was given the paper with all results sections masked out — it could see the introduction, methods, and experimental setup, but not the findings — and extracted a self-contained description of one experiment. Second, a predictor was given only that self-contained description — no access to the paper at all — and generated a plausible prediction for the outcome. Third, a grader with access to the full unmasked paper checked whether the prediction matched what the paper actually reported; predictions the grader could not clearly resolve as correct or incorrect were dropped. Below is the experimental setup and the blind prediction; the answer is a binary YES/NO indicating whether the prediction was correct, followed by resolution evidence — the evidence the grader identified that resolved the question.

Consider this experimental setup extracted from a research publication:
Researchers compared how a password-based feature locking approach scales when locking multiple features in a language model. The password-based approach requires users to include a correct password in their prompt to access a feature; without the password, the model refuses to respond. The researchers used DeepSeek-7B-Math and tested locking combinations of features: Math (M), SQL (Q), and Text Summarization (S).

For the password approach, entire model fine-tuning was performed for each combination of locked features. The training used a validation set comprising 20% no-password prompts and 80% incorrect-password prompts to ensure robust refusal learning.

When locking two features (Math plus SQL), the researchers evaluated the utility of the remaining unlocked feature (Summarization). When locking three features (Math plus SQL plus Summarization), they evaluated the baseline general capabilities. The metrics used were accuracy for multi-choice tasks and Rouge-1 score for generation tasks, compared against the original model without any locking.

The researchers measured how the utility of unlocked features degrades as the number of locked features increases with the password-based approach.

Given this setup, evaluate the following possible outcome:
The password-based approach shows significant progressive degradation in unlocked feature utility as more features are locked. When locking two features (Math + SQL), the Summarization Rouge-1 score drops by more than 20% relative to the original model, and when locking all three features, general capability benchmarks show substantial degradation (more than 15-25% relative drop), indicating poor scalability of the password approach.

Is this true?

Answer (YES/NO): NO